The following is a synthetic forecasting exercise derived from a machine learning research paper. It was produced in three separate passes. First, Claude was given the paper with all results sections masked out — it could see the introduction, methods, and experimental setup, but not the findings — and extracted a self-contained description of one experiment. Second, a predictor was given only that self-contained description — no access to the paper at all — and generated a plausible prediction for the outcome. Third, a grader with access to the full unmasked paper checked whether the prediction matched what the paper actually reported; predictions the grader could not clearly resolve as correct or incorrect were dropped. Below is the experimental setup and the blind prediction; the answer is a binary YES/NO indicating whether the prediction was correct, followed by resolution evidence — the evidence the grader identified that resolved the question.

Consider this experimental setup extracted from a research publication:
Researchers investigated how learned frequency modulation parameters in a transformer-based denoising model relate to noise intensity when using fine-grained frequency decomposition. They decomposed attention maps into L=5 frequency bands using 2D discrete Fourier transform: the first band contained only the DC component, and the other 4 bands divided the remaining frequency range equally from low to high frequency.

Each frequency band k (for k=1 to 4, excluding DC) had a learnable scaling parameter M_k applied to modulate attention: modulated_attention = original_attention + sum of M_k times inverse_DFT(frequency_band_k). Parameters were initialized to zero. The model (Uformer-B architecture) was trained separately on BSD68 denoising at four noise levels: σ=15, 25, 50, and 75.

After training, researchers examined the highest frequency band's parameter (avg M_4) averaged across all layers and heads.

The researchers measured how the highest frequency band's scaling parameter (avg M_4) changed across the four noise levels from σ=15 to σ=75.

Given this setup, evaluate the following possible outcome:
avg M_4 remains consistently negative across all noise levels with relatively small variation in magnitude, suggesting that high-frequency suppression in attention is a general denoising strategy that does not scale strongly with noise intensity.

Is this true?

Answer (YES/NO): NO